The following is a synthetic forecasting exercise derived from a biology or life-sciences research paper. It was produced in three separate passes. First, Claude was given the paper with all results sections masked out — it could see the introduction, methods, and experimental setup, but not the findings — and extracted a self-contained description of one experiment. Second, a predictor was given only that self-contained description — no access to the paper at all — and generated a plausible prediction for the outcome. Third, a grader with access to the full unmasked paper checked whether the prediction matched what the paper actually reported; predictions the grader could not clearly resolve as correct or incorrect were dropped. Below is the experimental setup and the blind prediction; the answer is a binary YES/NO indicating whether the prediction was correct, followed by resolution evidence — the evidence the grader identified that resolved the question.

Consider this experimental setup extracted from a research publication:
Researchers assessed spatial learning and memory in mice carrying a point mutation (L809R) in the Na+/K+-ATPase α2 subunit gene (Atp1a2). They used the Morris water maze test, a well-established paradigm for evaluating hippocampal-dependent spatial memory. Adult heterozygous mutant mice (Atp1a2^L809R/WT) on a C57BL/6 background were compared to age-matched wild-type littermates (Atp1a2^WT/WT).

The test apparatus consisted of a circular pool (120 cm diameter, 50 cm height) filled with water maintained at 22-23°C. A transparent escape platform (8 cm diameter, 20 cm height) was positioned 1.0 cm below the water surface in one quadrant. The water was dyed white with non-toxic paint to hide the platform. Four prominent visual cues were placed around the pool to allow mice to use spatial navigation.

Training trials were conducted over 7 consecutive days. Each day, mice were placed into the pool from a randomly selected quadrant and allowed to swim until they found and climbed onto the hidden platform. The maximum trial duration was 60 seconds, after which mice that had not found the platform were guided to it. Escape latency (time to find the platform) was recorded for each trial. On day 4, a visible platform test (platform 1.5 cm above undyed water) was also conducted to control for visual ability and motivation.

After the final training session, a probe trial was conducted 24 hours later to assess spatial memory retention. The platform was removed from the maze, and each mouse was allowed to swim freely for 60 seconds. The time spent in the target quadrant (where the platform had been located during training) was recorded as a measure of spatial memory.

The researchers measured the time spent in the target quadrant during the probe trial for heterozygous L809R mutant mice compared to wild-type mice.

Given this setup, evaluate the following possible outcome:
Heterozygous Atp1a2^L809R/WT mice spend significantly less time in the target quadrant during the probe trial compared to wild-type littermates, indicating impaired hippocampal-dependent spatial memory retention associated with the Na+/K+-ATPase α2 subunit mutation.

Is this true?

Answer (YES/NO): YES